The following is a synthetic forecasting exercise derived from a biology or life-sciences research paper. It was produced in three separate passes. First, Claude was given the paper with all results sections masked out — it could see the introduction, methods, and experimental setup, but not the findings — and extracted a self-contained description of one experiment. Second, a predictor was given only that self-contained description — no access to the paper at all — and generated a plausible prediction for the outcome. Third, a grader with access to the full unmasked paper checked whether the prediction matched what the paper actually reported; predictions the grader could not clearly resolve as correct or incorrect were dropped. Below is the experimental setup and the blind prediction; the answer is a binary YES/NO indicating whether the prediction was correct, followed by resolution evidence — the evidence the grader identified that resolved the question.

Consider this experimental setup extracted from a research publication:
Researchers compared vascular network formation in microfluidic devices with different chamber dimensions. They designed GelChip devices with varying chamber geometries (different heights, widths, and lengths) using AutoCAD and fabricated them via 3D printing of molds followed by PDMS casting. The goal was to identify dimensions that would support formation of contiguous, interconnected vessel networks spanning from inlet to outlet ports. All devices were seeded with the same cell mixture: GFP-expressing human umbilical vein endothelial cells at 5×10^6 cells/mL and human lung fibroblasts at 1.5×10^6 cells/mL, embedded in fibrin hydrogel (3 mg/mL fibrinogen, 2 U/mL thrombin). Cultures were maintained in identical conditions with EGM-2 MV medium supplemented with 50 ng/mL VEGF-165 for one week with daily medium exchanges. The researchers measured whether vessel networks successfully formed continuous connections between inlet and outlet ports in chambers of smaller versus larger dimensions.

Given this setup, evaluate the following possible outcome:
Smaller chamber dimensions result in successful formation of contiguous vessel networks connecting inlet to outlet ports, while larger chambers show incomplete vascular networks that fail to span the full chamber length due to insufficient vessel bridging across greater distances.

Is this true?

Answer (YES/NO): NO